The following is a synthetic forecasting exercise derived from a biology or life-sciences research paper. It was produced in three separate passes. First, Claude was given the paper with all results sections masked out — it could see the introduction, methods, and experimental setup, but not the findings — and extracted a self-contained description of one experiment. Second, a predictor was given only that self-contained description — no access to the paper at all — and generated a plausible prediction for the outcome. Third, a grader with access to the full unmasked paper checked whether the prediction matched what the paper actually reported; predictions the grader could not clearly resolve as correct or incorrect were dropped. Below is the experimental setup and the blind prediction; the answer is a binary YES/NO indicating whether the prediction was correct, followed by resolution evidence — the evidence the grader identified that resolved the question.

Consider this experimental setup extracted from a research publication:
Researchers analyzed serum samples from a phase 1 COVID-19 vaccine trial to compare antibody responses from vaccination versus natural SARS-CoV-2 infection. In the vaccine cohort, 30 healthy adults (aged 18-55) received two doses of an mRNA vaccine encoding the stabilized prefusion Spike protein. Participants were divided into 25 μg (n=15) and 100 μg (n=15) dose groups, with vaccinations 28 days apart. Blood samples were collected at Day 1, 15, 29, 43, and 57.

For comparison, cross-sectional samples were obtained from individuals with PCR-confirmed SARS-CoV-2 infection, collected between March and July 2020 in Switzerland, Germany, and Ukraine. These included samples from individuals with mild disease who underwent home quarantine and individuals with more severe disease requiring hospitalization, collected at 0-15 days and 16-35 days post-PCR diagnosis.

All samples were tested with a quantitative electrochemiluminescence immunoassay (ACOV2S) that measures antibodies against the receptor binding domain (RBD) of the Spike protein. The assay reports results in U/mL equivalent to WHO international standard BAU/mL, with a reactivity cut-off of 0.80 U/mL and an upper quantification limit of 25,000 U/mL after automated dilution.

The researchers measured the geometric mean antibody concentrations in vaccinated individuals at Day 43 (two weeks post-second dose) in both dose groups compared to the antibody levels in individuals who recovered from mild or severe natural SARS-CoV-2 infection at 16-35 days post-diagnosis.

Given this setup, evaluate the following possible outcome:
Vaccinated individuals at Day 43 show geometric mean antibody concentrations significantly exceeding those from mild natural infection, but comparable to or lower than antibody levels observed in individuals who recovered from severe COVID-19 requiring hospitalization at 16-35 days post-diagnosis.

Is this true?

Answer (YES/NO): NO